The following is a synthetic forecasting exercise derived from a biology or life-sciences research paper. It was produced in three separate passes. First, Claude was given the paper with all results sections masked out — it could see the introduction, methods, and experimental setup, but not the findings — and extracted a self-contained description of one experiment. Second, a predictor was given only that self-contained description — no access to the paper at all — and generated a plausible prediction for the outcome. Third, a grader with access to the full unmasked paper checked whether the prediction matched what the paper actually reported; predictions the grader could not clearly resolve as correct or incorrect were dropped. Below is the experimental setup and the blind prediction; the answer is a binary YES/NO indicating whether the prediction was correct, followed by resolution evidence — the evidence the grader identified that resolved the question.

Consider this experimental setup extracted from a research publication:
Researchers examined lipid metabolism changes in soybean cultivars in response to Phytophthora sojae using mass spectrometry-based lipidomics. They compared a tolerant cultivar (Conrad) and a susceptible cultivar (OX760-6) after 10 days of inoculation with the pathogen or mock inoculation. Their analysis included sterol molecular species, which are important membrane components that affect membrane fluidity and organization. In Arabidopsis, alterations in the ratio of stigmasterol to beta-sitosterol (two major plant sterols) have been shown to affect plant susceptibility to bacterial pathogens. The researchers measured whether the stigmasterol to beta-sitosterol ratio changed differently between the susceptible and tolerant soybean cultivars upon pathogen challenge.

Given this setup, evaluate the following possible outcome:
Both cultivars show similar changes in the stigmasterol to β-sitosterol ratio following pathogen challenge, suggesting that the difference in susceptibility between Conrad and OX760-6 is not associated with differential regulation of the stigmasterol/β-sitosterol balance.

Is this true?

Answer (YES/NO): NO